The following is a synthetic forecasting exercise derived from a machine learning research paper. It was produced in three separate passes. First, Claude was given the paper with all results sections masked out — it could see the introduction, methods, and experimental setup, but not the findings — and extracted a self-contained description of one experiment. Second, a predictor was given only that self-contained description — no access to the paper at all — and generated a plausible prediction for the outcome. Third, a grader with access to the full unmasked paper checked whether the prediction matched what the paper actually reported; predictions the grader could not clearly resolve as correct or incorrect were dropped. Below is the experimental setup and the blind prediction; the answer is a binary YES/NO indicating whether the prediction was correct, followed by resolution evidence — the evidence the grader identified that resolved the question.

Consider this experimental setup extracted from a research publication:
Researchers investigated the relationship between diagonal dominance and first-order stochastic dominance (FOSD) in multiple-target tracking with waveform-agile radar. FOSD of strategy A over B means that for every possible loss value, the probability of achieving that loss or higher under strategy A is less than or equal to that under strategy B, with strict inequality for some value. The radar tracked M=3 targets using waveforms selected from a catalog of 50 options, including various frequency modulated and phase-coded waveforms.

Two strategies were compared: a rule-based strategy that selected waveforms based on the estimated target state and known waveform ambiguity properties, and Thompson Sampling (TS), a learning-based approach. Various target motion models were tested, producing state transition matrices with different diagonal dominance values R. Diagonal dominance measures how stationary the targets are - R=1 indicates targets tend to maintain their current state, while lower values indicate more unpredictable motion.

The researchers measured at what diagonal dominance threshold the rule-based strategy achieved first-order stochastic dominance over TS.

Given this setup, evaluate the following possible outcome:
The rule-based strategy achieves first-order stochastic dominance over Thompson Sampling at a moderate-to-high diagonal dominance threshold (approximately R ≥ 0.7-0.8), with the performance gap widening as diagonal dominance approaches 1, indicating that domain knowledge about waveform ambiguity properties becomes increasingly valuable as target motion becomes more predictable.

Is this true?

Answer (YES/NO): NO